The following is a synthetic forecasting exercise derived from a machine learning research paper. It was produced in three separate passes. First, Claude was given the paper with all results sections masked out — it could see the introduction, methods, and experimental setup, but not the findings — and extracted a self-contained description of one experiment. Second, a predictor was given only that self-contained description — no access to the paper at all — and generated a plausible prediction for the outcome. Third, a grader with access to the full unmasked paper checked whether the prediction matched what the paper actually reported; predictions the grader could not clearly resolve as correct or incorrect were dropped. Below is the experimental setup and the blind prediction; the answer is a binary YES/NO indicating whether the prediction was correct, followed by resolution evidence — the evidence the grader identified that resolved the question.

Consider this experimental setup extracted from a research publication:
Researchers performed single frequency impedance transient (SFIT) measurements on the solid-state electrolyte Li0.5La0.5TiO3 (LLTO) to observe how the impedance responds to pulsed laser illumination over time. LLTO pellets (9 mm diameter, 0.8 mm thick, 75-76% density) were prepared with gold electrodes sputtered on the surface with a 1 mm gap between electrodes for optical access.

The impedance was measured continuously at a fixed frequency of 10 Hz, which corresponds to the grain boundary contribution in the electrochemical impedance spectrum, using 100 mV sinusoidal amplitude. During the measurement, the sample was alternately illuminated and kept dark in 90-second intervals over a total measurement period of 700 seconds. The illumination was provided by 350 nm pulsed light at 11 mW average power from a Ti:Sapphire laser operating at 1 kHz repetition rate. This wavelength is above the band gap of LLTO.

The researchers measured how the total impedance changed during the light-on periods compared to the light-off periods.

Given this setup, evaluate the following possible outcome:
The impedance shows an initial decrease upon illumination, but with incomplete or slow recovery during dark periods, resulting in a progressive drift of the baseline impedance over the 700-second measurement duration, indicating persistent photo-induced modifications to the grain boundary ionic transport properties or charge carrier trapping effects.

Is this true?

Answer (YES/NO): NO